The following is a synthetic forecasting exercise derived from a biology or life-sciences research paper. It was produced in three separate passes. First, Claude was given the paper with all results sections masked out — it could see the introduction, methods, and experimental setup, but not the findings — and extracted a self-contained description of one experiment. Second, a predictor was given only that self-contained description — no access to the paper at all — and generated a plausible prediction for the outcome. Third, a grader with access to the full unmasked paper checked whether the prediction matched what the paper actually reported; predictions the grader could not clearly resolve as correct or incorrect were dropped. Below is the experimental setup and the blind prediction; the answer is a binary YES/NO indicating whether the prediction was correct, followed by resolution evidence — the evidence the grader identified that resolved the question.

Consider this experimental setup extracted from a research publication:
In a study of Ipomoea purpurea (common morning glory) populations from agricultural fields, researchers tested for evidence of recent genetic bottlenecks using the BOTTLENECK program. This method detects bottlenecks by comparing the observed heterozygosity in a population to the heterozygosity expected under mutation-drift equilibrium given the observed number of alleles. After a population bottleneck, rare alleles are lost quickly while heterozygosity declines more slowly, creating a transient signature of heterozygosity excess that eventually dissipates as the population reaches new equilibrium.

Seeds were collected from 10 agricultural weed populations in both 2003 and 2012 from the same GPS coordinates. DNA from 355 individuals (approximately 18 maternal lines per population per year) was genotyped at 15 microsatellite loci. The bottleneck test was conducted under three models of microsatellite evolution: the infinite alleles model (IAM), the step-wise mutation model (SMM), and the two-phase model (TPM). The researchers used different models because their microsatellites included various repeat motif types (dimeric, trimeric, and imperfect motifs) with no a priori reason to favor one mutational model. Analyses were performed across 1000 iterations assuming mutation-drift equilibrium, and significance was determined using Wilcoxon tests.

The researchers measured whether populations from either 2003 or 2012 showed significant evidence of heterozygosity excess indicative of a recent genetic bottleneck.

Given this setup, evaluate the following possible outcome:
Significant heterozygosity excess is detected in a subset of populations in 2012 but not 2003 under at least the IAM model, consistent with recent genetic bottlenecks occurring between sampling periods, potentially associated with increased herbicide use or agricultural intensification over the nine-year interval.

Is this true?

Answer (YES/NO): NO